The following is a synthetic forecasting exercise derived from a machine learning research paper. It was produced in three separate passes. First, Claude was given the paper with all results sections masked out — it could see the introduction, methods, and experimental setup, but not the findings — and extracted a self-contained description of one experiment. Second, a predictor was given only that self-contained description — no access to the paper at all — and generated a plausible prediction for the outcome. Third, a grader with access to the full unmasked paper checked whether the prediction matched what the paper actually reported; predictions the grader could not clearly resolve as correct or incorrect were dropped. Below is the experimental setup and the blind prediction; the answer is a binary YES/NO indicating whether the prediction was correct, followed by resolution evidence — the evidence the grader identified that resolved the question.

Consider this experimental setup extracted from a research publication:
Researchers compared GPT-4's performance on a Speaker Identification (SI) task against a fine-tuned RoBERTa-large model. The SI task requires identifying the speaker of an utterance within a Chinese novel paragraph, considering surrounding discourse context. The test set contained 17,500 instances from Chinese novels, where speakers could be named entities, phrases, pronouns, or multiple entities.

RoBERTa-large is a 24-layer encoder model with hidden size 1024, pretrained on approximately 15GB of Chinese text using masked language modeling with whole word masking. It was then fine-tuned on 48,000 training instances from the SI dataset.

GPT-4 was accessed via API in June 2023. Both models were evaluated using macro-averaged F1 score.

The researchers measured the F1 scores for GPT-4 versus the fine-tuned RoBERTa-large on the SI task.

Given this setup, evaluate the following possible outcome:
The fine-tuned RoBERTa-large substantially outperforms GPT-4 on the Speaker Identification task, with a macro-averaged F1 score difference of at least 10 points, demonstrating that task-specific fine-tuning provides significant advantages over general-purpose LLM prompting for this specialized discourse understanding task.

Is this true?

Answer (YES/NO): NO